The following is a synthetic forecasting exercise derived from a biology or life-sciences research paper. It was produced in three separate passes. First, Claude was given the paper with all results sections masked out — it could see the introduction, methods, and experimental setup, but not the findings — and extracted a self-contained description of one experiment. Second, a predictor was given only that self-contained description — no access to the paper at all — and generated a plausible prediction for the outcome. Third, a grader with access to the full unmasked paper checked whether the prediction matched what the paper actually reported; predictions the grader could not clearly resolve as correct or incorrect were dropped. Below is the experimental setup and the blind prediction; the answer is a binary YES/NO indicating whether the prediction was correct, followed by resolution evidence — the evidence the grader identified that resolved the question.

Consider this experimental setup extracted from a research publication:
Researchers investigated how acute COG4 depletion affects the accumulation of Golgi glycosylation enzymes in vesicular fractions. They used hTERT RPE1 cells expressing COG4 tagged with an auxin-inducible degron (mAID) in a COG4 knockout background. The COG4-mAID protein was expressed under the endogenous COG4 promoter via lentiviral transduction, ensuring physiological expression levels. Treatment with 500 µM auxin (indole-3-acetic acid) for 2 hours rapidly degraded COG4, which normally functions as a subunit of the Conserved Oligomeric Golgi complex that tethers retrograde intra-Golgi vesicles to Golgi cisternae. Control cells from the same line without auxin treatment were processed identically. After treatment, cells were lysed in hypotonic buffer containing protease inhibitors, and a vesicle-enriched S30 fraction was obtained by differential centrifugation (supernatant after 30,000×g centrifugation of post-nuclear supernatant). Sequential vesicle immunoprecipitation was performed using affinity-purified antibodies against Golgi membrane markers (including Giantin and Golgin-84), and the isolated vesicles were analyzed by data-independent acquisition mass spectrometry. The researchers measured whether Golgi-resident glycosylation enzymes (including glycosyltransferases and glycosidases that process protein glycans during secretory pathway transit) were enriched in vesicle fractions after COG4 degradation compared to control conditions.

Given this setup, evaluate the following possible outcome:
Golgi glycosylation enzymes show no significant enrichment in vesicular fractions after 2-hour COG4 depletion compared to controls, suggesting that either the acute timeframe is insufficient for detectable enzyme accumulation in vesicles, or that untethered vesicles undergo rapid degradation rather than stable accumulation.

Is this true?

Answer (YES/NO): NO